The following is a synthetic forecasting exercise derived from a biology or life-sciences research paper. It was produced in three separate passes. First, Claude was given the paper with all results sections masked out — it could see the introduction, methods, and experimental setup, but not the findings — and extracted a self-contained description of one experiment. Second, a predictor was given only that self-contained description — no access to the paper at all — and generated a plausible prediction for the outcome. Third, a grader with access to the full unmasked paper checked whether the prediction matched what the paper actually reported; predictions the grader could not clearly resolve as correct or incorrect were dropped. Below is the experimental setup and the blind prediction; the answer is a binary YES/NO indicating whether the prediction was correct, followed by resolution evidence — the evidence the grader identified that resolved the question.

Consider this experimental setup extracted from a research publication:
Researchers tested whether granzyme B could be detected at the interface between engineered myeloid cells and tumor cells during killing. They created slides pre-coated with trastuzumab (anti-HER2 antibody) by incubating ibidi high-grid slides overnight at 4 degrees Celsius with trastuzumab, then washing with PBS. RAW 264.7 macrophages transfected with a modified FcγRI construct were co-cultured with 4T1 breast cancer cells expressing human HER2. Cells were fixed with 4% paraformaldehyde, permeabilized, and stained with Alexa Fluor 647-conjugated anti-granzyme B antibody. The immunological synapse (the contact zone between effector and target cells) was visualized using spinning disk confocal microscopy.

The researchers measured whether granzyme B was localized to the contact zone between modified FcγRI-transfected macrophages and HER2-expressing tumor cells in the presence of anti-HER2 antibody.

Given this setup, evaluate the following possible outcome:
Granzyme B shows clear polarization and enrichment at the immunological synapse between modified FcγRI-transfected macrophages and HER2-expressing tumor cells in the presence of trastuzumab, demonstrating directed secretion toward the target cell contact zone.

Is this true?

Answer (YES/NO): YES